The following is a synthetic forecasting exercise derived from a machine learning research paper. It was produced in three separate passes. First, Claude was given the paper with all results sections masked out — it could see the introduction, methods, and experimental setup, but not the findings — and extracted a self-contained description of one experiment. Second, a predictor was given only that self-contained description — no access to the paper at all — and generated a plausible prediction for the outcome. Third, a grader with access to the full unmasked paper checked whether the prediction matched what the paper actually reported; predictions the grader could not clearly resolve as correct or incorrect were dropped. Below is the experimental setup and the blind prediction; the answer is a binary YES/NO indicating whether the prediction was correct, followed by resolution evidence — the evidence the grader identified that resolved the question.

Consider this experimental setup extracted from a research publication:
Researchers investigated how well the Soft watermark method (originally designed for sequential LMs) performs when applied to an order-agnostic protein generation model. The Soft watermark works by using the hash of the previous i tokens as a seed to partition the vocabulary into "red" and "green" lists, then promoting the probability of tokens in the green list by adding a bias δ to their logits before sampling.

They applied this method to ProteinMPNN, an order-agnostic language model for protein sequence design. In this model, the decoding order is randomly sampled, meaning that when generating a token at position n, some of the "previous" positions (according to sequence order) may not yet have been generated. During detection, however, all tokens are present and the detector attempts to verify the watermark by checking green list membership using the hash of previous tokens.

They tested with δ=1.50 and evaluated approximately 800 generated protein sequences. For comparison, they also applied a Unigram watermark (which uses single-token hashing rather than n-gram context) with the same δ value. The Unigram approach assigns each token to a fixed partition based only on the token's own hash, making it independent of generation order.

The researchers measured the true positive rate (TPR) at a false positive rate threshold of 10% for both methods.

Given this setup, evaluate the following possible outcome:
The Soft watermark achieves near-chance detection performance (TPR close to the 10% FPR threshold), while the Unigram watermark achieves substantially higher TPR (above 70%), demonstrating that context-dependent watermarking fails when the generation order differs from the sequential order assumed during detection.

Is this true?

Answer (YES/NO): YES